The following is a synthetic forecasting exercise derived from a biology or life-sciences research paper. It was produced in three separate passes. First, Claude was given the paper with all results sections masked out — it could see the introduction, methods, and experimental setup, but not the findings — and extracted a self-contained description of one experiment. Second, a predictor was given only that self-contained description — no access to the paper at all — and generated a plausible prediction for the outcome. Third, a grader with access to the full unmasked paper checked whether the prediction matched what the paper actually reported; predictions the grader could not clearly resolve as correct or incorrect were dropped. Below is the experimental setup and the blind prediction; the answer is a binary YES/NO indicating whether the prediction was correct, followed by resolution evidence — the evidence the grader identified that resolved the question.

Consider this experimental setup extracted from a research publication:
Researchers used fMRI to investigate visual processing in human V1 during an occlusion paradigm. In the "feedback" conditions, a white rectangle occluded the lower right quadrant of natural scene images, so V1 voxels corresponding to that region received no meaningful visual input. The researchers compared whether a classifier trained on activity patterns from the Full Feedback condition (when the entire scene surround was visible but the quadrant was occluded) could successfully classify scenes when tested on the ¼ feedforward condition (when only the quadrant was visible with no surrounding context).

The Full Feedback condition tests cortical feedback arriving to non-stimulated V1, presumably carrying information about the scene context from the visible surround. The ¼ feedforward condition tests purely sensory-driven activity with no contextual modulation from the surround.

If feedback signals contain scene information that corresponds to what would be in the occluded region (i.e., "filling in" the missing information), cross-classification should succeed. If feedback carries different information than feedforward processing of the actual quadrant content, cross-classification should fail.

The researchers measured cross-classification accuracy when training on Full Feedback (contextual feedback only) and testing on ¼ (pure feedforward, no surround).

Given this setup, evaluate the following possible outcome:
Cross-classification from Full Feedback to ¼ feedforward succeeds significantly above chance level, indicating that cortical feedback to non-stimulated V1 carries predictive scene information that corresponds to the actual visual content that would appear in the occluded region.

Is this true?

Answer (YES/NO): NO